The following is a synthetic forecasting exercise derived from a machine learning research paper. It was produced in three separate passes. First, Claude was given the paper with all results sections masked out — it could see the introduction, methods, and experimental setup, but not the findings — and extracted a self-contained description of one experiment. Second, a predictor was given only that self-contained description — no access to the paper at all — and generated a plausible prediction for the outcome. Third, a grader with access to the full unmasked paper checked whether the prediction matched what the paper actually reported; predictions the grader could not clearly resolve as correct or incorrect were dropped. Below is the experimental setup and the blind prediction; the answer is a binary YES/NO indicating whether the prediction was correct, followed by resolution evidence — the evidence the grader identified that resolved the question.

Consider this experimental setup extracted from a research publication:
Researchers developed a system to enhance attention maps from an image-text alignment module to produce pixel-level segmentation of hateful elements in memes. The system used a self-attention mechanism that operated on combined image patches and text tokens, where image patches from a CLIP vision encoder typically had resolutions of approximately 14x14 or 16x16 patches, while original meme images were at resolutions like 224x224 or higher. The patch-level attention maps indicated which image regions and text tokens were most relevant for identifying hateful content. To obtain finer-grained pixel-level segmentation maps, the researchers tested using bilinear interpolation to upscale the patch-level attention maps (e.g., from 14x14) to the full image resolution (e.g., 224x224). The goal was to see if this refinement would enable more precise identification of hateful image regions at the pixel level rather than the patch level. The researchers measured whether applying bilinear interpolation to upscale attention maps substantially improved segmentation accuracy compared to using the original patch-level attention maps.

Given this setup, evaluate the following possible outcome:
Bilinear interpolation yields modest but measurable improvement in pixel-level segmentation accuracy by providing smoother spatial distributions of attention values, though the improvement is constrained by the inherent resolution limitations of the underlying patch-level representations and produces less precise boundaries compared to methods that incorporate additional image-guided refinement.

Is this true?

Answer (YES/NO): NO